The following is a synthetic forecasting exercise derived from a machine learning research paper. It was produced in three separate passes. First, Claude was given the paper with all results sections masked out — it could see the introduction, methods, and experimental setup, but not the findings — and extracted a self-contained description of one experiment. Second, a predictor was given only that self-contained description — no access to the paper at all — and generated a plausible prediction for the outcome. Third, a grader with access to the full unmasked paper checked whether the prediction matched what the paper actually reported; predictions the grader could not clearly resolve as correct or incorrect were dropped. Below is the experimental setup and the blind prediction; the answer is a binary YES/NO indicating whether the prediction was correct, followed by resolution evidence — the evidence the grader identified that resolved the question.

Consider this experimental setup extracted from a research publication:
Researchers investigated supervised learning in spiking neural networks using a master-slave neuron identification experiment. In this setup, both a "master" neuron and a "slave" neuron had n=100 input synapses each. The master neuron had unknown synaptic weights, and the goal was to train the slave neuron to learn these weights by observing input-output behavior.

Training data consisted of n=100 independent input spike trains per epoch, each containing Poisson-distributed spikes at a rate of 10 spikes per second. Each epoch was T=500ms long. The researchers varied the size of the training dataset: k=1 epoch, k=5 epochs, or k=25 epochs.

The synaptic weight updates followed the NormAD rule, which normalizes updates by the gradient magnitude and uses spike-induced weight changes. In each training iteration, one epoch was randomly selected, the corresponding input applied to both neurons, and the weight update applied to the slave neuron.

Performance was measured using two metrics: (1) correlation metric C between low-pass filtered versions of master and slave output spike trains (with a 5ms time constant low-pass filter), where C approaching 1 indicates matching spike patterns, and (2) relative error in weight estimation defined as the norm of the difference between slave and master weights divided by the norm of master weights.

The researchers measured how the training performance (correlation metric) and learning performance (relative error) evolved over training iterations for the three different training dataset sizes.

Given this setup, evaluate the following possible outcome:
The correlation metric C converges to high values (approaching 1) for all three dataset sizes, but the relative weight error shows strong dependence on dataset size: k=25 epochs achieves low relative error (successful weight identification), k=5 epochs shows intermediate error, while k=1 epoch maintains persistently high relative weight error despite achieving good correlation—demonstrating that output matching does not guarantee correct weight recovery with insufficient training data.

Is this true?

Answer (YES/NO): NO